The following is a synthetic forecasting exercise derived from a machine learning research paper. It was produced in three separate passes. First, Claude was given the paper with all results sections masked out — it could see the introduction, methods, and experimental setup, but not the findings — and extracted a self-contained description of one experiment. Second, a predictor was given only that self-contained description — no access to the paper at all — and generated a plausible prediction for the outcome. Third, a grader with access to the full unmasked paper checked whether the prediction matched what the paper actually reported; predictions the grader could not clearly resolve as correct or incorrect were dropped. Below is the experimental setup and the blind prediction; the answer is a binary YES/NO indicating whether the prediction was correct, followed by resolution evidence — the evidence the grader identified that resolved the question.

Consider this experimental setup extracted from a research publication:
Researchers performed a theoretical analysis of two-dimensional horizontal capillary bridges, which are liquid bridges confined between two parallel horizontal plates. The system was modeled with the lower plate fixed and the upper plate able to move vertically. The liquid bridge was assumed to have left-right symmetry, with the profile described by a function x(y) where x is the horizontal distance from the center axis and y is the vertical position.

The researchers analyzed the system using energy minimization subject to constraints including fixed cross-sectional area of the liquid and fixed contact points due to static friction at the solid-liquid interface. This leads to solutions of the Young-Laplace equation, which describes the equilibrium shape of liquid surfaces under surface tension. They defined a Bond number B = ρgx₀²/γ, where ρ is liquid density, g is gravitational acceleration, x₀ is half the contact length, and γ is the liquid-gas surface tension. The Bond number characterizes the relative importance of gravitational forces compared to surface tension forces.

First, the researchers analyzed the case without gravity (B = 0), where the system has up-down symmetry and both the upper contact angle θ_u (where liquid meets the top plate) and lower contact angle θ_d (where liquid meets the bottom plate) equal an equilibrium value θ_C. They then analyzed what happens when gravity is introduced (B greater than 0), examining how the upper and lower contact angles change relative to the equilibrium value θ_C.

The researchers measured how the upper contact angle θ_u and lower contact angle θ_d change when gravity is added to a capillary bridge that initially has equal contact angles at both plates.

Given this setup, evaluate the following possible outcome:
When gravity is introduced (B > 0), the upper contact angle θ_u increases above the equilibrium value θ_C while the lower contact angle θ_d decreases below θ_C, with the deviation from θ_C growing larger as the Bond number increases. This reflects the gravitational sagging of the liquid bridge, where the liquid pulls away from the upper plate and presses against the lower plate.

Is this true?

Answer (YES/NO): NO